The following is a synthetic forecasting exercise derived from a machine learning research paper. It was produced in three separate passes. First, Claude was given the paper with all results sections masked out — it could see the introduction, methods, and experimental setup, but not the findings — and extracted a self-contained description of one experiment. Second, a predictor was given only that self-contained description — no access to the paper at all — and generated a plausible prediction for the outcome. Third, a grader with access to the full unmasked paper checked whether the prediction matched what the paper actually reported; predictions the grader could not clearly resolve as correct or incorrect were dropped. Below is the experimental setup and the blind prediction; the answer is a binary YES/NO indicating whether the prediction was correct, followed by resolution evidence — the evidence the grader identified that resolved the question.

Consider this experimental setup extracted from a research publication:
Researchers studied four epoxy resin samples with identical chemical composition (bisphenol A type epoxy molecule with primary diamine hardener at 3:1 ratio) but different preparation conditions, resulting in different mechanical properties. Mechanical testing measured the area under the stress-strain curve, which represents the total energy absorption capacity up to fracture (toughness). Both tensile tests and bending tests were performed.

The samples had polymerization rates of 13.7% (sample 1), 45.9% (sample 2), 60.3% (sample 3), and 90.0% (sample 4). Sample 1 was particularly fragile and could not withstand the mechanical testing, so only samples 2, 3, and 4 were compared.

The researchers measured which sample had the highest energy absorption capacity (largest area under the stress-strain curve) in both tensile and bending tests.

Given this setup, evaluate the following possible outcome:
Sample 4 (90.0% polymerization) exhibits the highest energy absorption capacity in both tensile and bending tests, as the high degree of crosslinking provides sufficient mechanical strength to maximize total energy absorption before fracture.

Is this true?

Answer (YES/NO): NO